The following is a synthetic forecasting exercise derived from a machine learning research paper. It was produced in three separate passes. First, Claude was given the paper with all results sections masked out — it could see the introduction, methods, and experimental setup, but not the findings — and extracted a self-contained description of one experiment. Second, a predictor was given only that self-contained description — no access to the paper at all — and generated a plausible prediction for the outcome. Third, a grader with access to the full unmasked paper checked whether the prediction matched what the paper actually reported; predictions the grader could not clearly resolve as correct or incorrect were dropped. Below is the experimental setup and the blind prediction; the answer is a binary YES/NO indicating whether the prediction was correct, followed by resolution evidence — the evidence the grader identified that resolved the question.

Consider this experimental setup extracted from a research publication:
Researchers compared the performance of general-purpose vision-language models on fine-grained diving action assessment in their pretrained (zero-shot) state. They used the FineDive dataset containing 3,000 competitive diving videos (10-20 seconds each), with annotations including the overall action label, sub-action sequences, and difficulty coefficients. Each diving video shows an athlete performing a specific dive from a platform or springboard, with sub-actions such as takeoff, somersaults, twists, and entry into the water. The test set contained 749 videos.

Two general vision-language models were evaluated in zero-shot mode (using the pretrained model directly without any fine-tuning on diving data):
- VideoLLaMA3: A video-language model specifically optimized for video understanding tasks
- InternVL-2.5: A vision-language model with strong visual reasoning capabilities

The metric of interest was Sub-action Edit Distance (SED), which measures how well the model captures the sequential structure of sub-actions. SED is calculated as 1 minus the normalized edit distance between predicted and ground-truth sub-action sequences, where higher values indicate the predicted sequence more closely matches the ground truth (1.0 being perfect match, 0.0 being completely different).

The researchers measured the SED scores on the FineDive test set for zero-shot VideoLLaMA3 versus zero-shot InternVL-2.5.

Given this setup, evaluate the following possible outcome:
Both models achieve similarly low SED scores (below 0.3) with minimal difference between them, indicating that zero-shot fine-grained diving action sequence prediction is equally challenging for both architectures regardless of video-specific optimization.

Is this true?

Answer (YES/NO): NO